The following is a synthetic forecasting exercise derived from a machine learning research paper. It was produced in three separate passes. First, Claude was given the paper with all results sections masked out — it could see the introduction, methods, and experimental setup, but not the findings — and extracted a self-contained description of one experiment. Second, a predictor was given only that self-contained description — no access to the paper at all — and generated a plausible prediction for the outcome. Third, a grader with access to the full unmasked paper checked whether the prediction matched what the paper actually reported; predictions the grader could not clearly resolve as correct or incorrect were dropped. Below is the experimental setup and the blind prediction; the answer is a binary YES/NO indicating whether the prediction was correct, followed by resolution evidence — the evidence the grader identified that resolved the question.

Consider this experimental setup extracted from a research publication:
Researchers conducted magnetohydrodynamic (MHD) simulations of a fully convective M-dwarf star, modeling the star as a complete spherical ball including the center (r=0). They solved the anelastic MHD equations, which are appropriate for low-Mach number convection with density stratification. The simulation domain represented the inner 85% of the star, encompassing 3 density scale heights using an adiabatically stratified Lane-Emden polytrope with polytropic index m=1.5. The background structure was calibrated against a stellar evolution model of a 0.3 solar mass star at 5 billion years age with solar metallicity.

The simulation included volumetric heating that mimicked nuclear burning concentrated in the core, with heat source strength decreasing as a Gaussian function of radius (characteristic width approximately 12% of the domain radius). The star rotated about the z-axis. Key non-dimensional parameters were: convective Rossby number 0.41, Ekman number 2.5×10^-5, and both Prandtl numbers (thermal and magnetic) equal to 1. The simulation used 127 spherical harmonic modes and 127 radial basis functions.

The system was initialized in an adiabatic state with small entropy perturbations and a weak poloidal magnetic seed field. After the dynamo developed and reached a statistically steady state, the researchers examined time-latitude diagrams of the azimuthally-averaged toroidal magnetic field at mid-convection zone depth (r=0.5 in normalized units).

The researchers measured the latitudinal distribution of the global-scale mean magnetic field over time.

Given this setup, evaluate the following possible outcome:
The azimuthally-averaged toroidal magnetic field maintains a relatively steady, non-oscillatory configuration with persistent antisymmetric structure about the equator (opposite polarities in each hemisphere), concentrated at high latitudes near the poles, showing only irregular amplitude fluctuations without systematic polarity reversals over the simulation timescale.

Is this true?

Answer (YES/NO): NO